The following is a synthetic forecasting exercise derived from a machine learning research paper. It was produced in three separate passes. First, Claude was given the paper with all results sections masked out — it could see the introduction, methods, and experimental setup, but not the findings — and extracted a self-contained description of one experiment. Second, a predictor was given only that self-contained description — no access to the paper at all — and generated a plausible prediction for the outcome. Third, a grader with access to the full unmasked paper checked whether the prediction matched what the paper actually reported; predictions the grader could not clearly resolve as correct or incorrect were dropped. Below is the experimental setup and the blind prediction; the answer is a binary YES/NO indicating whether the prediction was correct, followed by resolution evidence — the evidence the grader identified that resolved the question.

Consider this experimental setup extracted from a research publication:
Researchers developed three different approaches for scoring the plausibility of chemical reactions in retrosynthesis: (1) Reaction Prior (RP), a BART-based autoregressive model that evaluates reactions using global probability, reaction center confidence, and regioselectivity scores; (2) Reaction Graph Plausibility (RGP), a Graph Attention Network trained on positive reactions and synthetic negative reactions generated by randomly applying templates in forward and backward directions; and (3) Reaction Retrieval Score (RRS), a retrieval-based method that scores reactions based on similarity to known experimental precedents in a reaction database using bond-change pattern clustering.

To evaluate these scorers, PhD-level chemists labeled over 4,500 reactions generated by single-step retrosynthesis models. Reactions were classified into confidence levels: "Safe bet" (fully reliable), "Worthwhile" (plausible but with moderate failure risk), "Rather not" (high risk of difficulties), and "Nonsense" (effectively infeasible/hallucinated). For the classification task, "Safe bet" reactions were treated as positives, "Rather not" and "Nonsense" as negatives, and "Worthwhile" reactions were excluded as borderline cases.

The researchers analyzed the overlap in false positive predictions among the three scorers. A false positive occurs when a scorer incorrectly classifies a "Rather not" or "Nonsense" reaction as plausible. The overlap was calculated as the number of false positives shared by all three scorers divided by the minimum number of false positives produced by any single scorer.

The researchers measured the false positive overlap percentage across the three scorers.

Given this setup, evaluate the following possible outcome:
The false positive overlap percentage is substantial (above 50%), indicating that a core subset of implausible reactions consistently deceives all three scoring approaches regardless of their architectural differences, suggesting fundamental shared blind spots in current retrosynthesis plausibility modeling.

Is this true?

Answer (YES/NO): NO